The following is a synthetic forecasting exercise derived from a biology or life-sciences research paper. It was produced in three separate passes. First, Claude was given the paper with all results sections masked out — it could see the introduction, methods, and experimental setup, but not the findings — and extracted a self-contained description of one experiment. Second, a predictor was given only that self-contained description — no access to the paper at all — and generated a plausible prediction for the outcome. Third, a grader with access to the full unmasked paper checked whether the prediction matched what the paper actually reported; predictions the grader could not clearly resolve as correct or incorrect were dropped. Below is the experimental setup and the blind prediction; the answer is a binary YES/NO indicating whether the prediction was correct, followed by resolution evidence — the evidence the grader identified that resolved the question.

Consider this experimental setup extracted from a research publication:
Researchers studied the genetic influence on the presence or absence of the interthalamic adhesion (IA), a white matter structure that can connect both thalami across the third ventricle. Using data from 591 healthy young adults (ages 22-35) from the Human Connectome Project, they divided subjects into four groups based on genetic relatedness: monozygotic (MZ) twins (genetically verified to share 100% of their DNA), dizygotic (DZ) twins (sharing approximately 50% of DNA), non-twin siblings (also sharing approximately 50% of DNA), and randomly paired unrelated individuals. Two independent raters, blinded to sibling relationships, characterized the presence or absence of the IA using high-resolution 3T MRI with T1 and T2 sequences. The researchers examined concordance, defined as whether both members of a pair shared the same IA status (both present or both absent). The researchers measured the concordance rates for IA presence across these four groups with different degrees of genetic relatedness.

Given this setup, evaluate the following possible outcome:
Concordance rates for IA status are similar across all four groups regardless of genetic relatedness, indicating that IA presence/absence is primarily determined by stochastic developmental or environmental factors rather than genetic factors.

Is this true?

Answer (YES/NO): NO